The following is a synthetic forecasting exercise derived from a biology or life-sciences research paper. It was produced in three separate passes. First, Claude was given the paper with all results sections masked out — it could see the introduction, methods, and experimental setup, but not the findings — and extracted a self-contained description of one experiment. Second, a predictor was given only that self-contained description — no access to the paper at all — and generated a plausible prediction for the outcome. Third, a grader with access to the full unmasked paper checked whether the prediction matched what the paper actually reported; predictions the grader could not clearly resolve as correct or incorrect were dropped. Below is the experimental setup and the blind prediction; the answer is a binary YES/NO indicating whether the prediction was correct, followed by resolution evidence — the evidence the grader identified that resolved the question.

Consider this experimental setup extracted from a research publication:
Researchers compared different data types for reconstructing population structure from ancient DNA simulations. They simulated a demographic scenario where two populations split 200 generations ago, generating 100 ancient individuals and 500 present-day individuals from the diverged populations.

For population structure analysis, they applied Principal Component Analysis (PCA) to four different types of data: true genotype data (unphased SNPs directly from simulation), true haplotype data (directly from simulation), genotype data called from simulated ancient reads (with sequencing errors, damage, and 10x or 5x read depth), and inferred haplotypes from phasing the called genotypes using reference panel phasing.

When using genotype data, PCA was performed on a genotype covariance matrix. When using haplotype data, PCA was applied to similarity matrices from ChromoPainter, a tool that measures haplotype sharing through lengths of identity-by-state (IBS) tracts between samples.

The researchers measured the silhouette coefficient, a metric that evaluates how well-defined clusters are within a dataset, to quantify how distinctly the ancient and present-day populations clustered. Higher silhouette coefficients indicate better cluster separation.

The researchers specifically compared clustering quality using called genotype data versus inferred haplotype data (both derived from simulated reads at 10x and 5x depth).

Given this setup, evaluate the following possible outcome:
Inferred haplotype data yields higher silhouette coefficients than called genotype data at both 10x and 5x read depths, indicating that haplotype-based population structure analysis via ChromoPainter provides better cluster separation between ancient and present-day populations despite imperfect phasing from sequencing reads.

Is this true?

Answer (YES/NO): YES